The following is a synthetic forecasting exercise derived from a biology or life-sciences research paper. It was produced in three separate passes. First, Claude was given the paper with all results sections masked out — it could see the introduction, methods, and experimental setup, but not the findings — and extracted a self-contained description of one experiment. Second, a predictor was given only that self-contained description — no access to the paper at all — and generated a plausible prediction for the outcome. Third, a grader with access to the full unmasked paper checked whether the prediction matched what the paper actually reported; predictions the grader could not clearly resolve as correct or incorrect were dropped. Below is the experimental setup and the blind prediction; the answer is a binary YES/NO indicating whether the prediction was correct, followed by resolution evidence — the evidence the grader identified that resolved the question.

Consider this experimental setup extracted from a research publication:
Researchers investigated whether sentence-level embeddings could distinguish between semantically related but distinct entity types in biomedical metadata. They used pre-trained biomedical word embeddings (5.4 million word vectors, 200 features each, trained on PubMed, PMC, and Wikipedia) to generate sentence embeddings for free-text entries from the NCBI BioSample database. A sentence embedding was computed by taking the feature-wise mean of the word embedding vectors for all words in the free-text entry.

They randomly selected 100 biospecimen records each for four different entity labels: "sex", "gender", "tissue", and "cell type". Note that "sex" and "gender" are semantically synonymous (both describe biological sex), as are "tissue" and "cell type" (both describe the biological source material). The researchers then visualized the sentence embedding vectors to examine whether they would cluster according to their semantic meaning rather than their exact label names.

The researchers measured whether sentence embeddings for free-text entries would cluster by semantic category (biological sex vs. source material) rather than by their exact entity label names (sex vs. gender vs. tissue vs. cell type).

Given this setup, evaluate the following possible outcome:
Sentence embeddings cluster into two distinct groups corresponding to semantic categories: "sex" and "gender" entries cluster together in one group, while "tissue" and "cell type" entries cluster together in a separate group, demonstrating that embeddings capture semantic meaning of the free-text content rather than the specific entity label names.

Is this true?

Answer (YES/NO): YES